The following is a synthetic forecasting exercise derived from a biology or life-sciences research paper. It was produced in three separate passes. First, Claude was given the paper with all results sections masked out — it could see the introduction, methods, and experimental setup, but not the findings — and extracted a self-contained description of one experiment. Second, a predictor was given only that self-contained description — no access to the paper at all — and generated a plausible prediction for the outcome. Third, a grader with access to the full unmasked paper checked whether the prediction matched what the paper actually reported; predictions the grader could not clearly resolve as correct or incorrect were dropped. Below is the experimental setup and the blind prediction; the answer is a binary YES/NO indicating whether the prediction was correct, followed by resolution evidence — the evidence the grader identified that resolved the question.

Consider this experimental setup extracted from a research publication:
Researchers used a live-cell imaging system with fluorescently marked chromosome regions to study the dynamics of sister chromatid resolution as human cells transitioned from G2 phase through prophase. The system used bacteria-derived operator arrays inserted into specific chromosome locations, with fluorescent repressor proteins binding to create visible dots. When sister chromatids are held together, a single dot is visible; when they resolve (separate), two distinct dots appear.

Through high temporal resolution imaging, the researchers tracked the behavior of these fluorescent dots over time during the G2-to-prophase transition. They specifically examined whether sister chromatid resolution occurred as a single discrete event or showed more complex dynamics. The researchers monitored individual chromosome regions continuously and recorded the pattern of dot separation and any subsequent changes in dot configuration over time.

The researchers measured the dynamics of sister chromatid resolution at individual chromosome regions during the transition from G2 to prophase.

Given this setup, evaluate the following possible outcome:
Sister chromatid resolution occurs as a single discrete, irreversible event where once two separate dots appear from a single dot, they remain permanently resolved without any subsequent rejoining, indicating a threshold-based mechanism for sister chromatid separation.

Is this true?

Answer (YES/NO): NO